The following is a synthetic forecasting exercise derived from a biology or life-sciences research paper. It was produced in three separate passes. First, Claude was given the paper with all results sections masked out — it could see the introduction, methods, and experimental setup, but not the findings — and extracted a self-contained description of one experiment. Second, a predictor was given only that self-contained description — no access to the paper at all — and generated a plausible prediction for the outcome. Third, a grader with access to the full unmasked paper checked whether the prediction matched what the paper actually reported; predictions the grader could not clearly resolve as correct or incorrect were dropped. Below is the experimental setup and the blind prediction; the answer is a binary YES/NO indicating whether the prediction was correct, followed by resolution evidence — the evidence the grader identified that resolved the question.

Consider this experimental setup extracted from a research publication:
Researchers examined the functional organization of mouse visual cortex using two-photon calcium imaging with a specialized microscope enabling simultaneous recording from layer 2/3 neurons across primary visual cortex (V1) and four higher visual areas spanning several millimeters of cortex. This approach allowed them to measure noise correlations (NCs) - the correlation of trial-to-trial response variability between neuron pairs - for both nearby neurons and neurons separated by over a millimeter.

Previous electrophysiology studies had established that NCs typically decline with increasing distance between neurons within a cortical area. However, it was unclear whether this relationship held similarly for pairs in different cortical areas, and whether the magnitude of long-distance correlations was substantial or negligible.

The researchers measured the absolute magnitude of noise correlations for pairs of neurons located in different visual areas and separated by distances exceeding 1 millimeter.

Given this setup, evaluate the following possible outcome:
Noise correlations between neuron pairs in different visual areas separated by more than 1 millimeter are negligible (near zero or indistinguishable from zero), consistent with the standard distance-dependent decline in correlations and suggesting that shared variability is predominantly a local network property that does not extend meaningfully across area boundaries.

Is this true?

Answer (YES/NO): NO